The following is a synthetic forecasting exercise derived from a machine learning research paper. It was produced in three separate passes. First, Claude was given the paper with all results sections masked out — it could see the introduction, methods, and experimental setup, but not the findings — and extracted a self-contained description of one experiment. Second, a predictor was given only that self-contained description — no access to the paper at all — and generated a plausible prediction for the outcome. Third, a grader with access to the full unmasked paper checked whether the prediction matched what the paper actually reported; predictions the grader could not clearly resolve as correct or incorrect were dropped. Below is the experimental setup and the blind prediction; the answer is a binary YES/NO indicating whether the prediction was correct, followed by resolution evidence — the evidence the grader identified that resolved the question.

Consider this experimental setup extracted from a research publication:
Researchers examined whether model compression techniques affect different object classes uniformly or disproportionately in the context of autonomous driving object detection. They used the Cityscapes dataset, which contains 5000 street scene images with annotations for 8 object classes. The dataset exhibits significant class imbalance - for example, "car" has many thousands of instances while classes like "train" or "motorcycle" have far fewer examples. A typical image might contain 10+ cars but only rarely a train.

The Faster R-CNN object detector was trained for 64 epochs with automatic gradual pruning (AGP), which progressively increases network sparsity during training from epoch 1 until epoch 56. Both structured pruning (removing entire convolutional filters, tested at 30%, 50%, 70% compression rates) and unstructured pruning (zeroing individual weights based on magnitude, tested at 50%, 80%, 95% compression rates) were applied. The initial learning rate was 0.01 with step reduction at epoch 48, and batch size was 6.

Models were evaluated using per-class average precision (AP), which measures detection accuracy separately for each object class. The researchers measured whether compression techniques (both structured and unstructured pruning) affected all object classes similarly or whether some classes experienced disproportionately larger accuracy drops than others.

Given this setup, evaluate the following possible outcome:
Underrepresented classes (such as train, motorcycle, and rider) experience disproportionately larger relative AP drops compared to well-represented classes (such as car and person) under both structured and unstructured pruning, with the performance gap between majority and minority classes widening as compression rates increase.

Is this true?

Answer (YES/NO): YES